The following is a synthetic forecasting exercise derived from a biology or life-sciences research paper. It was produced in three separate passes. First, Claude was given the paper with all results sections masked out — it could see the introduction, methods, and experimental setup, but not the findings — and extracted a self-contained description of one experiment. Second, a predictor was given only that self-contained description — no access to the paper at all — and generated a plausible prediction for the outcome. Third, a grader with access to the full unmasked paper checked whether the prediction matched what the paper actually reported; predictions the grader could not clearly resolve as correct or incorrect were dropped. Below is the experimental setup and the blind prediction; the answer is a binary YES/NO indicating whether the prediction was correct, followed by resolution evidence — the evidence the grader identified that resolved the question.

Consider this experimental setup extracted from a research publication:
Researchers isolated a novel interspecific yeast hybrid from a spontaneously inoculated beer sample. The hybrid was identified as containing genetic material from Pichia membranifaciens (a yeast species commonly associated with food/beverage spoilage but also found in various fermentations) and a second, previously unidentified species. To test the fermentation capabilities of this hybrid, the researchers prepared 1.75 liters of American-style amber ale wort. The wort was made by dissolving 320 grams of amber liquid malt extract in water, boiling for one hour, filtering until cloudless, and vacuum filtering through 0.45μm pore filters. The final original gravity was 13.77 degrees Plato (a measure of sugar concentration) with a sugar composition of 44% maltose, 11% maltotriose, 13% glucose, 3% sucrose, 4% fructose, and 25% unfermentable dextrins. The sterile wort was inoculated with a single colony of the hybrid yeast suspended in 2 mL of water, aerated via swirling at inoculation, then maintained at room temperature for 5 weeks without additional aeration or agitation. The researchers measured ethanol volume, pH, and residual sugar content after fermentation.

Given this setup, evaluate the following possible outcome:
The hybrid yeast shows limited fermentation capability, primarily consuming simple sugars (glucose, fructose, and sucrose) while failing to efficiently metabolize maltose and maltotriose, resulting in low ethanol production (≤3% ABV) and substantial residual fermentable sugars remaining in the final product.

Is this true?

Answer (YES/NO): NO